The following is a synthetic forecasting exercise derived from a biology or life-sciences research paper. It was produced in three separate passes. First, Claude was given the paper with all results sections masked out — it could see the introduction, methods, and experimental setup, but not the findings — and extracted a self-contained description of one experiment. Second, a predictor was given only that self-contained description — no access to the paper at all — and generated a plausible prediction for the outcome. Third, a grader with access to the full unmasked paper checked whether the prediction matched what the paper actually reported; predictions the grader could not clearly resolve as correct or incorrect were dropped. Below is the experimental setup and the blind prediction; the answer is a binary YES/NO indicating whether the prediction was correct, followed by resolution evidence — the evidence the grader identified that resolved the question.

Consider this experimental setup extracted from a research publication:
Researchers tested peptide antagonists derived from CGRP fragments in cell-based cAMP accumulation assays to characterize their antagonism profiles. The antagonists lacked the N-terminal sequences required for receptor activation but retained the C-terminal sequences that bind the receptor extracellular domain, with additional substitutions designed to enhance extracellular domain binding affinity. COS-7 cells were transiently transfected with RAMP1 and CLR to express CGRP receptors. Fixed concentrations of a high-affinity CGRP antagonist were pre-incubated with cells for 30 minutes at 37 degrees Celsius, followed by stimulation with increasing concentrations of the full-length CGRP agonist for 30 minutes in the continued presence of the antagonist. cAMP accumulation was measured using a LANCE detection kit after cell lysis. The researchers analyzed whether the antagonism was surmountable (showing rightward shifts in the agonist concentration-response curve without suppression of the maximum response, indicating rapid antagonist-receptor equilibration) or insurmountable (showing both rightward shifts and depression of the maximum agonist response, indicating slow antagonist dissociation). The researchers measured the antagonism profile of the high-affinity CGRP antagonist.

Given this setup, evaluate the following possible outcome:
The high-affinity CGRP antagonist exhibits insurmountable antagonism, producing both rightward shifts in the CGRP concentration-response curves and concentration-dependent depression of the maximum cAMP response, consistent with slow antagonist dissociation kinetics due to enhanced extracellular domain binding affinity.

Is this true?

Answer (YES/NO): YES